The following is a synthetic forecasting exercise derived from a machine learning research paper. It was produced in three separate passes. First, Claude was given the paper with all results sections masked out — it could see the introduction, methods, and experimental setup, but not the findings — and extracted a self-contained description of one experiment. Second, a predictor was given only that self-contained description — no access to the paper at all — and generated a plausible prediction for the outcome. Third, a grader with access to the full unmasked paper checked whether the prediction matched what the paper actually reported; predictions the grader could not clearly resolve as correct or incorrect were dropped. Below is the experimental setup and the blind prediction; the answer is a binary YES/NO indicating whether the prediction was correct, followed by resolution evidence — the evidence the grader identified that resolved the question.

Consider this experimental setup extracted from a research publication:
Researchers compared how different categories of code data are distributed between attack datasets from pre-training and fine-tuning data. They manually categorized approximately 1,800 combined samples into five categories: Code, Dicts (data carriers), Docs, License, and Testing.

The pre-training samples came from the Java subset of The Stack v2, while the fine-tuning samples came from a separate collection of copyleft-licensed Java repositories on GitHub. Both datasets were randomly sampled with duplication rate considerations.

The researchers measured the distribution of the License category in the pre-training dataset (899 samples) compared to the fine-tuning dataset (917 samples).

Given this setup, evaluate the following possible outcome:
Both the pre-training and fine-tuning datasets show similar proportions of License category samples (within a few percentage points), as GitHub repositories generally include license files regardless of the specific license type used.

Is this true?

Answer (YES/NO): NO